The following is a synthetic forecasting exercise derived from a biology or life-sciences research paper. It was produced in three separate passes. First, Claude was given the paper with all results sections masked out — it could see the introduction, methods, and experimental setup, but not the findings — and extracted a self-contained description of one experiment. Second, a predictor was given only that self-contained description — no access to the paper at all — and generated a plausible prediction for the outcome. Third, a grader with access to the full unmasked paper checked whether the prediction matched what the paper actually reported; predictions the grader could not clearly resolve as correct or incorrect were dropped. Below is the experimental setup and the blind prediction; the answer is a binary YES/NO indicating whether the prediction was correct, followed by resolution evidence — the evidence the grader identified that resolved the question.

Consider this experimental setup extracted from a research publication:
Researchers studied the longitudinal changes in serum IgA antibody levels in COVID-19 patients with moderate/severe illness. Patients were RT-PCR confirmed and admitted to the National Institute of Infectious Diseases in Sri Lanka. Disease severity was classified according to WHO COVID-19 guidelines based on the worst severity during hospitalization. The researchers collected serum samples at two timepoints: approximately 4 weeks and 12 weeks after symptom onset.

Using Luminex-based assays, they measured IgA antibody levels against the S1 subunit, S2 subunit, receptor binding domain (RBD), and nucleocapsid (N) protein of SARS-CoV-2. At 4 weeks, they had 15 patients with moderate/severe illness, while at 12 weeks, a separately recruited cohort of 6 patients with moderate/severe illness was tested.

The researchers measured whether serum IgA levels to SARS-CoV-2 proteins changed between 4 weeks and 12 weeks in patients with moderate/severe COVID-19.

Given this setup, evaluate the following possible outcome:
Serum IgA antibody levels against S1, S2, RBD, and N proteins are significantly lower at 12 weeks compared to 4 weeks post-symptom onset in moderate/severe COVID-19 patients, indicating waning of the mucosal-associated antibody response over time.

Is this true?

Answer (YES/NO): NO